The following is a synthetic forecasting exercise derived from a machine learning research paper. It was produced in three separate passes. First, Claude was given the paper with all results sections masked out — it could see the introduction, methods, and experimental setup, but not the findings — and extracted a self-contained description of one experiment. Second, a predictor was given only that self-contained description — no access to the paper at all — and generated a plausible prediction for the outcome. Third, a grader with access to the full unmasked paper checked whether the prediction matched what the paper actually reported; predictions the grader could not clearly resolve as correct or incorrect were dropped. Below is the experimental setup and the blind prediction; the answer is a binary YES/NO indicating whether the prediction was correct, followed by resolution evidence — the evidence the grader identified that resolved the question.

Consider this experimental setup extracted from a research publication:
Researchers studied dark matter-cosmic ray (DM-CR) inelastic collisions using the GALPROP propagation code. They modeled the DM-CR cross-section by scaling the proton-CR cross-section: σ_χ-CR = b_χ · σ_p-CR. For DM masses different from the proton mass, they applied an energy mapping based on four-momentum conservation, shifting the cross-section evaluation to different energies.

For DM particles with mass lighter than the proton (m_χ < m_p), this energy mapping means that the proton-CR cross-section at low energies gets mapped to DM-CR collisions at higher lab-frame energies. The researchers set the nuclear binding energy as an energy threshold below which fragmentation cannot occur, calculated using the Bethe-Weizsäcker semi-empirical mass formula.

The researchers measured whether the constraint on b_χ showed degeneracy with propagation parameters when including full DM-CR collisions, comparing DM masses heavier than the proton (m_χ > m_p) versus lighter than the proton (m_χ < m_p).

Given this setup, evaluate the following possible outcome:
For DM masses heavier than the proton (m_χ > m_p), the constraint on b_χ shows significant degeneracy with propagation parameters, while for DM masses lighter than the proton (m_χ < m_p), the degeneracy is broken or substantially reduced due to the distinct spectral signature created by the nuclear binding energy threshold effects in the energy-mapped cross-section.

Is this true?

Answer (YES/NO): NO